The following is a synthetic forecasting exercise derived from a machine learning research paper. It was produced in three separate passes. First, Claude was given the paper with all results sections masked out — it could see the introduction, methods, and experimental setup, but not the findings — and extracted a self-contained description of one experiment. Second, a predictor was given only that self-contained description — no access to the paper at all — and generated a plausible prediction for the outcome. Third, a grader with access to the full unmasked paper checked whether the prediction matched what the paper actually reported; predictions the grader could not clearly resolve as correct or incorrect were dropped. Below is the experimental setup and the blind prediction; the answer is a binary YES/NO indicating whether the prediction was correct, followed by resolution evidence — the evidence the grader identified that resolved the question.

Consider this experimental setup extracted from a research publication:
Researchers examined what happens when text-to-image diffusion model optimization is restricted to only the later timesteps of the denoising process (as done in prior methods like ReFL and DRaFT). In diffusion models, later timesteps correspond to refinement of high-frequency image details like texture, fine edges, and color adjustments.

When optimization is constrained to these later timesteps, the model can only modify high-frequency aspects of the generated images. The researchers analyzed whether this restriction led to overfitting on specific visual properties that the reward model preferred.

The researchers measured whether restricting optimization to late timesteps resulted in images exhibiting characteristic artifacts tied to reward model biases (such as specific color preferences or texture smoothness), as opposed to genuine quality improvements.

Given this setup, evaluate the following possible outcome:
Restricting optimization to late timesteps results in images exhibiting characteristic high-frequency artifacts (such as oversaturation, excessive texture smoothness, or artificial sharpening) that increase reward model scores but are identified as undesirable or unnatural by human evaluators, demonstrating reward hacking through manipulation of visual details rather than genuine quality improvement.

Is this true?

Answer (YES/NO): YES